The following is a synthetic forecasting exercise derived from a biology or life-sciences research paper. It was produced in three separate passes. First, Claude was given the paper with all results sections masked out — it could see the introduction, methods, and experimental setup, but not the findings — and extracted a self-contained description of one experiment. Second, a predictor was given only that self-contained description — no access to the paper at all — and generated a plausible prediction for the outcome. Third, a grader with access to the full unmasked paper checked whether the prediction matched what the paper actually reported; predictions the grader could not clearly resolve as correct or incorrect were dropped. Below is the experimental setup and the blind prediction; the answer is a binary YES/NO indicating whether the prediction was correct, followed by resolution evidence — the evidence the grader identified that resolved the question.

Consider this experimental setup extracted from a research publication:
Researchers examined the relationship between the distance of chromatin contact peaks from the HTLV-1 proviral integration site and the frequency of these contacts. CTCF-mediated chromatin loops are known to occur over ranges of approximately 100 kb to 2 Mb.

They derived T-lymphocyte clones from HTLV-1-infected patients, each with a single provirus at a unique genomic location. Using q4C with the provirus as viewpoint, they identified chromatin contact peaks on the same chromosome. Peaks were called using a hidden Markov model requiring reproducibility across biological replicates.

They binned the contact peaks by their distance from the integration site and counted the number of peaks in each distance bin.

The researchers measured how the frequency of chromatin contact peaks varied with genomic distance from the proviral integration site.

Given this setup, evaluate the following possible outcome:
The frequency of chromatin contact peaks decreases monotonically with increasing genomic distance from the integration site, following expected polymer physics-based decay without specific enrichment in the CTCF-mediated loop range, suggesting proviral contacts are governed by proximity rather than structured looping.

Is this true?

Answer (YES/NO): NO